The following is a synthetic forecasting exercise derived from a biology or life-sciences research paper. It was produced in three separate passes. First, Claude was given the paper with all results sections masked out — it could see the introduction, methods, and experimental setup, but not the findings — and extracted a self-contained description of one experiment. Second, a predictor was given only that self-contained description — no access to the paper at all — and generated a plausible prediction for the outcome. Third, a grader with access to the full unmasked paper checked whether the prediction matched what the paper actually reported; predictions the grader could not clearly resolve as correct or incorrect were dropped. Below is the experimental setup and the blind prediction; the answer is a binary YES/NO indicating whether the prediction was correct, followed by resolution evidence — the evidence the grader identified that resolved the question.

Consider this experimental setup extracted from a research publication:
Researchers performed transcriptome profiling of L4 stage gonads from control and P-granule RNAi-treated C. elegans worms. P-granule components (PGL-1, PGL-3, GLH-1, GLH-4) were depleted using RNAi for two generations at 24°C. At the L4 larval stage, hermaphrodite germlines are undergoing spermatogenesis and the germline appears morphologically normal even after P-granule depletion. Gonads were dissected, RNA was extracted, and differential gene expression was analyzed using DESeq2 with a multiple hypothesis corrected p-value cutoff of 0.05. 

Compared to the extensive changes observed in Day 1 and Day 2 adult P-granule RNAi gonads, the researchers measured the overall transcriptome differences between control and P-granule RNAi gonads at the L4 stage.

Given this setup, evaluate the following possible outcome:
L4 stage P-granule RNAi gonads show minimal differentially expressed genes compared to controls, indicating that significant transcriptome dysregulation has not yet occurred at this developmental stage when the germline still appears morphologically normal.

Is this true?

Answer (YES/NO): YES